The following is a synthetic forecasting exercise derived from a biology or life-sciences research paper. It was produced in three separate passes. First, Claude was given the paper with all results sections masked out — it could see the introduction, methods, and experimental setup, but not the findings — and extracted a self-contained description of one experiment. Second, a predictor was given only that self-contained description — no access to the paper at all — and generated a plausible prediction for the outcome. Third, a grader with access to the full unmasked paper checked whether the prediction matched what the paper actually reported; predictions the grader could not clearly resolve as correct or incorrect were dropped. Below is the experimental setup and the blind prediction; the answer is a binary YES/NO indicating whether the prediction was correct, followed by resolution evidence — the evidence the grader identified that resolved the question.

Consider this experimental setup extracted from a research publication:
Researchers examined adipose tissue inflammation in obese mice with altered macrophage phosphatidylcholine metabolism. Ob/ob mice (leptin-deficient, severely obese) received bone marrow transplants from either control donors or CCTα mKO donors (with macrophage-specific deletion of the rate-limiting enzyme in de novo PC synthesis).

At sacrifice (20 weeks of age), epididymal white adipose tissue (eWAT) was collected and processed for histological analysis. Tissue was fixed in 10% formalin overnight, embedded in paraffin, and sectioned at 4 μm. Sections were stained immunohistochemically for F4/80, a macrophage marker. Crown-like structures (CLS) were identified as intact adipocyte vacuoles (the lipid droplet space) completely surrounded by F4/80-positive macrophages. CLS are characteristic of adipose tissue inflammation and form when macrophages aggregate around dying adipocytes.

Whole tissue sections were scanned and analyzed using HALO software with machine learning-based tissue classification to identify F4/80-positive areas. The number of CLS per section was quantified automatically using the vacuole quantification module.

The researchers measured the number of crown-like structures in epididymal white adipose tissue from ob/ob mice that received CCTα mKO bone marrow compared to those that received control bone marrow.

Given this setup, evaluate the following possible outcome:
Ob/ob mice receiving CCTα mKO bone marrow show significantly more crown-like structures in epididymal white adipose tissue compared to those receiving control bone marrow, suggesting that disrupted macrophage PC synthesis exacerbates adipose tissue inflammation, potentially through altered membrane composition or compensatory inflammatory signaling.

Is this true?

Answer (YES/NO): NO